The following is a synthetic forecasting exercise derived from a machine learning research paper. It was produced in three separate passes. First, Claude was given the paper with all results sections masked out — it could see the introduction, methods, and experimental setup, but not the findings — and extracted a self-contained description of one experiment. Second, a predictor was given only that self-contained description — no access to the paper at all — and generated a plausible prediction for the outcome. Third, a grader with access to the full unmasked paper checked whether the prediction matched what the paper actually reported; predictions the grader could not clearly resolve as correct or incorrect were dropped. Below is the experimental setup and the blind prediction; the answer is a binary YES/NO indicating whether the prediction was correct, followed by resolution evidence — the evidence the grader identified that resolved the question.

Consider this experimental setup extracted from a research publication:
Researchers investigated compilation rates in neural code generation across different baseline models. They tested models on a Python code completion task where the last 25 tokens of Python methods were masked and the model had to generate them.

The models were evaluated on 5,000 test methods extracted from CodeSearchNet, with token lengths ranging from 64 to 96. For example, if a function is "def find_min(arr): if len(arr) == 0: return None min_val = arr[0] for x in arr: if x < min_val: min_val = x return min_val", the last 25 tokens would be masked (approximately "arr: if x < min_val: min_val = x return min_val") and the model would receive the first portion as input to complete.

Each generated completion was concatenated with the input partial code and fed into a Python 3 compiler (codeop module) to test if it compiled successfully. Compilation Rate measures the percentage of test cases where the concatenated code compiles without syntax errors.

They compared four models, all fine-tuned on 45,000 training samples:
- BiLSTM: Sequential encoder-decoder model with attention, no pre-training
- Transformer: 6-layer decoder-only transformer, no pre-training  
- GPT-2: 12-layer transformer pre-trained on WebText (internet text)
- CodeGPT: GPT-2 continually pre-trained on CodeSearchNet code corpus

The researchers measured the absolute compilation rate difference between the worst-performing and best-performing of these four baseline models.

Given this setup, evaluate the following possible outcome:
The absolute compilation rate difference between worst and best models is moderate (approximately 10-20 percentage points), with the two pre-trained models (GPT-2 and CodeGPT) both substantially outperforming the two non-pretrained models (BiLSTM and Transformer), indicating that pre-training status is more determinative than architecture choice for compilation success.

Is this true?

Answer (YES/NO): NO